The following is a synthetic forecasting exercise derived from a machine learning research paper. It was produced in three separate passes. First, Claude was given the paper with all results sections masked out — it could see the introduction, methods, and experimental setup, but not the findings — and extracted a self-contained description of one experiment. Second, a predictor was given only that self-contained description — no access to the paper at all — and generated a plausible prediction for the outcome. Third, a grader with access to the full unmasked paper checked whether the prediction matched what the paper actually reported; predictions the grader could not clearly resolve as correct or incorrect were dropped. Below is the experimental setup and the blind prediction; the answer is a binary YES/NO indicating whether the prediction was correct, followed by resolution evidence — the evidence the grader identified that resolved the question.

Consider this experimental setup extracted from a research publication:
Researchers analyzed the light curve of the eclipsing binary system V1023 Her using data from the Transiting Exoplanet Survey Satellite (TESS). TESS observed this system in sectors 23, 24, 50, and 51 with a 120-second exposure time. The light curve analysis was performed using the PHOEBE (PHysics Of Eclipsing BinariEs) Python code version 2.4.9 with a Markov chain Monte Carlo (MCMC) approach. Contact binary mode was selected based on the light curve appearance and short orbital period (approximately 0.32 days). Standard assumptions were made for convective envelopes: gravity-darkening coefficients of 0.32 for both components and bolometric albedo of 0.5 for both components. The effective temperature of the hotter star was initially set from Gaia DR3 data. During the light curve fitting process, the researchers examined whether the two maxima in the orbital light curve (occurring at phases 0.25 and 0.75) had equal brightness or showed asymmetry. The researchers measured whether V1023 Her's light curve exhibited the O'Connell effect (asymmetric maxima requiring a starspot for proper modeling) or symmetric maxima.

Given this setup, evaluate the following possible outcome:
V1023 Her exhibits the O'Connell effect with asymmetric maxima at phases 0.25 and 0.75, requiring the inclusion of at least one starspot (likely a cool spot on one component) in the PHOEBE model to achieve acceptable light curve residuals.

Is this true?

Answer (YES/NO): YES